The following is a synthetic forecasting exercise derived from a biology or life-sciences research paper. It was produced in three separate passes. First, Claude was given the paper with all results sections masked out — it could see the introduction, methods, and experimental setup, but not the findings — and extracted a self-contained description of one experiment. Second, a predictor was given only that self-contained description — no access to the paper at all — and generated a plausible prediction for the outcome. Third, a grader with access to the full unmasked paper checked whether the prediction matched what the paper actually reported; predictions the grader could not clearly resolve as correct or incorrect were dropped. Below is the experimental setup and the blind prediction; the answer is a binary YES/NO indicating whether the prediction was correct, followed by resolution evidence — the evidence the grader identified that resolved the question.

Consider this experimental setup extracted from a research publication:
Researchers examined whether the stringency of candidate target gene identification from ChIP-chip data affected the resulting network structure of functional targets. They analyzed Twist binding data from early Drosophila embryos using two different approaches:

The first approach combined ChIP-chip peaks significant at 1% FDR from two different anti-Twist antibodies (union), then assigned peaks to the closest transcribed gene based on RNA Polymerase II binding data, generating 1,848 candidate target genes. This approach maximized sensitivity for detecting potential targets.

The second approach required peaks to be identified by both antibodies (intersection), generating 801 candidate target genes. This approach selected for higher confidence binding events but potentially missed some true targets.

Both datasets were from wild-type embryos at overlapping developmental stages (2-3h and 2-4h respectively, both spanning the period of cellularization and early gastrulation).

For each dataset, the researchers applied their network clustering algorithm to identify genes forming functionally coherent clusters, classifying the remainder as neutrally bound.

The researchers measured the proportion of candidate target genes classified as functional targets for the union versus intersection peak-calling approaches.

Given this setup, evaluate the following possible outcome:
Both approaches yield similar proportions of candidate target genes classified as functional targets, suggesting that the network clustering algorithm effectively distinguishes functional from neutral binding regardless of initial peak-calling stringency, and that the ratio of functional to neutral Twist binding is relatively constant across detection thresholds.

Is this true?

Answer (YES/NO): NO